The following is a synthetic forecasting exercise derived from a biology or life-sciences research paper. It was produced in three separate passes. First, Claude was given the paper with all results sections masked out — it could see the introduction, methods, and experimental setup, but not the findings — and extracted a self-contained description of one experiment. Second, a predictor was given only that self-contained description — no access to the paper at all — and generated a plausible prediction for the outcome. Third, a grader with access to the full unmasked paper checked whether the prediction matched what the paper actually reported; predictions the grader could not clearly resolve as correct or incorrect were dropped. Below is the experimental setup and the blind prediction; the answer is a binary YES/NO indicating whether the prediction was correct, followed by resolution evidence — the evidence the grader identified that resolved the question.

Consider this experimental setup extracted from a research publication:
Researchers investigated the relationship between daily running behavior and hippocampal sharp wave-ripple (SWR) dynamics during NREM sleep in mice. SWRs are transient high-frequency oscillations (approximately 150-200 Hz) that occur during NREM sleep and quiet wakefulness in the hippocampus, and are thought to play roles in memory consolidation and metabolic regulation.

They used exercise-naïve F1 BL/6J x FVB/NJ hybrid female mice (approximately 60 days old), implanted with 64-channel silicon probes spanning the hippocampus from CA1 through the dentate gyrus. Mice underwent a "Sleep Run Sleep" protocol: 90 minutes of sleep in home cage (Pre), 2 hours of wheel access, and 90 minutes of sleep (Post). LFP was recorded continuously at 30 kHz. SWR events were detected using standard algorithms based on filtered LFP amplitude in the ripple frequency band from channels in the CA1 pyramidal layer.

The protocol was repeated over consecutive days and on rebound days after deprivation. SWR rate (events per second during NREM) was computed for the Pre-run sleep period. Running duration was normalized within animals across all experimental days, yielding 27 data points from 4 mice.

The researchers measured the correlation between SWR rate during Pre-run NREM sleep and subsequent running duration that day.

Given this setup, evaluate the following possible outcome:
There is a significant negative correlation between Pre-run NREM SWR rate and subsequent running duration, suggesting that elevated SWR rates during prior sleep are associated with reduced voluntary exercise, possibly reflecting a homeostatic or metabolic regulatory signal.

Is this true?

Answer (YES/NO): NO